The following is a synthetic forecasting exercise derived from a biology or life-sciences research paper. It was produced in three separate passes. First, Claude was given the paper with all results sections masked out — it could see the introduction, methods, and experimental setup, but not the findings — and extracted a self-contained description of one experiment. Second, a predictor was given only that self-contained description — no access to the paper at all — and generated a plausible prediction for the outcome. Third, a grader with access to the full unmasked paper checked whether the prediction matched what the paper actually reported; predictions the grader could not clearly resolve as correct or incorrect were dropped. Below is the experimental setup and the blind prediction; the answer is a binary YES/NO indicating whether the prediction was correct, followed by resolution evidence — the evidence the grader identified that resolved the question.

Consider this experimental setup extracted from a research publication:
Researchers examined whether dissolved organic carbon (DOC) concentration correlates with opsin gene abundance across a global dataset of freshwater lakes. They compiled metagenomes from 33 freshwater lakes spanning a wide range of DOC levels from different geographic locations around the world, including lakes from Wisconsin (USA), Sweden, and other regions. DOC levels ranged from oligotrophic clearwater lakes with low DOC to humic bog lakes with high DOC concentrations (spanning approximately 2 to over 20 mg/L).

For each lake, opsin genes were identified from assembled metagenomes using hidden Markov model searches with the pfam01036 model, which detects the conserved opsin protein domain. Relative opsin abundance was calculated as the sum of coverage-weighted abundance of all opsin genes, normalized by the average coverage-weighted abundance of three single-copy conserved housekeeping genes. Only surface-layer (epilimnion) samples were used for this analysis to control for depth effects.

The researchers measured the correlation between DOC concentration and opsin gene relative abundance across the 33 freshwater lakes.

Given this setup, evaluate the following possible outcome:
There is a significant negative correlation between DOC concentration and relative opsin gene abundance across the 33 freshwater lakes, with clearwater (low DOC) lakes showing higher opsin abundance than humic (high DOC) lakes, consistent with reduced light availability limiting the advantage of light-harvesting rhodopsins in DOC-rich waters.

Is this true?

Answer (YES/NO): YES